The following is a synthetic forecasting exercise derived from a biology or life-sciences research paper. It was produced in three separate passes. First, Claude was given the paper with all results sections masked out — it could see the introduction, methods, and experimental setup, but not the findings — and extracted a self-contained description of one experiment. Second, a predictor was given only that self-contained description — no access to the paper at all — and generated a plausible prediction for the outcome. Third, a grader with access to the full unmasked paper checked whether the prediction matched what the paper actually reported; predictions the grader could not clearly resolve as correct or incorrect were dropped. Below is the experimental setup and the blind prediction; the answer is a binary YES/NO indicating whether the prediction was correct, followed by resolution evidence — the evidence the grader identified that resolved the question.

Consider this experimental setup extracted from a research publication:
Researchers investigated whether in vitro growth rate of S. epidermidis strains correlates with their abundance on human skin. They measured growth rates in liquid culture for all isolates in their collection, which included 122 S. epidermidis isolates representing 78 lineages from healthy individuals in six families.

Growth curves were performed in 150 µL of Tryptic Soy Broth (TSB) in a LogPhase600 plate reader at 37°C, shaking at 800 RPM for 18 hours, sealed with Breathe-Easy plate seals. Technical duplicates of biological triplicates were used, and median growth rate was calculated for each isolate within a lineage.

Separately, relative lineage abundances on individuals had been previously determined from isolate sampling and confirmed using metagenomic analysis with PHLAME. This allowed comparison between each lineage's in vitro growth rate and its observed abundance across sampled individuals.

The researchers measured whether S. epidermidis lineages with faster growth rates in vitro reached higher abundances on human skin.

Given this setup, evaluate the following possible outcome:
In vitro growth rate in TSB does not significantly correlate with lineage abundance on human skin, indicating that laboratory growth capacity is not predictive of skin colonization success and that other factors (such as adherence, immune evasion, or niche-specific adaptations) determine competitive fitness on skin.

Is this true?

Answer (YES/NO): NO